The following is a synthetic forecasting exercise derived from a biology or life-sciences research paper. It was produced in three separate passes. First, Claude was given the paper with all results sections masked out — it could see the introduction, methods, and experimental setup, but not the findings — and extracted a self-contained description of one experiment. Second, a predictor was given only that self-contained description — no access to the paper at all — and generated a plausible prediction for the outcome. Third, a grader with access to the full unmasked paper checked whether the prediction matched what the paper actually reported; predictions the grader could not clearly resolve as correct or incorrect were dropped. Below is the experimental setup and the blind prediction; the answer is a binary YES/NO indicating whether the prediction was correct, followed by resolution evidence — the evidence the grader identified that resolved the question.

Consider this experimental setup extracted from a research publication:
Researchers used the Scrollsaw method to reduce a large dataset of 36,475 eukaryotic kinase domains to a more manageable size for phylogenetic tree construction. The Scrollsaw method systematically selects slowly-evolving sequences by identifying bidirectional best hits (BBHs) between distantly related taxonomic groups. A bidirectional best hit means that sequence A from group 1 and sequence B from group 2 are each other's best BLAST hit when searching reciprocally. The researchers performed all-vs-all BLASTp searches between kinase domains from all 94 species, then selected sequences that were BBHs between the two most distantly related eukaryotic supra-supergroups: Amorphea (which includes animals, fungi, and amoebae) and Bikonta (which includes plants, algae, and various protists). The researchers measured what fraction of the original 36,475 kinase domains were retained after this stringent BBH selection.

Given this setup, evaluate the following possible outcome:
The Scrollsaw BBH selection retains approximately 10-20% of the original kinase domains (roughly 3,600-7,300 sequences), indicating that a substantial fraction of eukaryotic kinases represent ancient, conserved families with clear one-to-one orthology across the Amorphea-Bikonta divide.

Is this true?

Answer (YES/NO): NO